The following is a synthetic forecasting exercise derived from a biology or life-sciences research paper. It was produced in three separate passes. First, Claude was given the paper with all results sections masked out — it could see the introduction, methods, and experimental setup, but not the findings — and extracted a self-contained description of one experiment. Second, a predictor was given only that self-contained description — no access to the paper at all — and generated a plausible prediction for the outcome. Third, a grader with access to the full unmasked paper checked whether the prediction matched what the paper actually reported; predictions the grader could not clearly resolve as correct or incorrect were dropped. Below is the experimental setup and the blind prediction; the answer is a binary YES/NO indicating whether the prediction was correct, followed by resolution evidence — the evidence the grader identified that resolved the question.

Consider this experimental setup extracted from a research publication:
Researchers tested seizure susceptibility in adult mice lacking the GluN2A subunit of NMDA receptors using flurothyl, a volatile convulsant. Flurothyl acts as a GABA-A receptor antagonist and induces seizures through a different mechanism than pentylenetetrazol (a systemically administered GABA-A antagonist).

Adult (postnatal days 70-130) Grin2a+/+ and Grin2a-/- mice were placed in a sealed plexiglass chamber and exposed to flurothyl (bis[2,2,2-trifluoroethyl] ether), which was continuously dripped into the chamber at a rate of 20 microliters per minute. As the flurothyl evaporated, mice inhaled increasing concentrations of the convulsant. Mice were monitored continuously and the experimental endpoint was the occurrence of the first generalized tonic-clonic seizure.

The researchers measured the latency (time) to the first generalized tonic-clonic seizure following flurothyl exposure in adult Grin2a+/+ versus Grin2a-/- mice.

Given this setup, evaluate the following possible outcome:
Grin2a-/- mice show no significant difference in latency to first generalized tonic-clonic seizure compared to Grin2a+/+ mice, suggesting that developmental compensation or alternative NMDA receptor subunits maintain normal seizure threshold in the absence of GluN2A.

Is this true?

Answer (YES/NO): YES